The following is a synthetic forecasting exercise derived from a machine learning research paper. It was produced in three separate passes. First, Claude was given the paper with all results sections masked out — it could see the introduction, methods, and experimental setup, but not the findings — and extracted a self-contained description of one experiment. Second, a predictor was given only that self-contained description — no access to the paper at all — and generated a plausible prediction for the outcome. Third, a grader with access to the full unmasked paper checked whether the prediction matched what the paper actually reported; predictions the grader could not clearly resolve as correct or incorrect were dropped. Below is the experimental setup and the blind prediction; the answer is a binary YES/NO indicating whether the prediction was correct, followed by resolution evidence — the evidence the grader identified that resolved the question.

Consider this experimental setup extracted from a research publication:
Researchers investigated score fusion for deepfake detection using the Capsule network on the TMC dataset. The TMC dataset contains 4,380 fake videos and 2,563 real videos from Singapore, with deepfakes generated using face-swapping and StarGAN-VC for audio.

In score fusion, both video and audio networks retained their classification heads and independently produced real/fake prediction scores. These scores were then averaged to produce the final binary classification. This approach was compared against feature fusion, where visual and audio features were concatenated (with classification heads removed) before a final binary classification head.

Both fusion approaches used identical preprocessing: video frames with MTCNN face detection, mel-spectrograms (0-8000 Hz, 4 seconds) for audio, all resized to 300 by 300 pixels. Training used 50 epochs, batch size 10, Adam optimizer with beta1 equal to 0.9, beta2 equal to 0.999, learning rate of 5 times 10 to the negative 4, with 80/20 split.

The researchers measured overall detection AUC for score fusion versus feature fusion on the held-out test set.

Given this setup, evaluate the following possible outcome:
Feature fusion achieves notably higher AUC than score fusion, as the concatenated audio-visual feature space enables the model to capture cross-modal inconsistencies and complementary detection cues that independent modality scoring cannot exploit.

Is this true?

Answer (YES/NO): YES